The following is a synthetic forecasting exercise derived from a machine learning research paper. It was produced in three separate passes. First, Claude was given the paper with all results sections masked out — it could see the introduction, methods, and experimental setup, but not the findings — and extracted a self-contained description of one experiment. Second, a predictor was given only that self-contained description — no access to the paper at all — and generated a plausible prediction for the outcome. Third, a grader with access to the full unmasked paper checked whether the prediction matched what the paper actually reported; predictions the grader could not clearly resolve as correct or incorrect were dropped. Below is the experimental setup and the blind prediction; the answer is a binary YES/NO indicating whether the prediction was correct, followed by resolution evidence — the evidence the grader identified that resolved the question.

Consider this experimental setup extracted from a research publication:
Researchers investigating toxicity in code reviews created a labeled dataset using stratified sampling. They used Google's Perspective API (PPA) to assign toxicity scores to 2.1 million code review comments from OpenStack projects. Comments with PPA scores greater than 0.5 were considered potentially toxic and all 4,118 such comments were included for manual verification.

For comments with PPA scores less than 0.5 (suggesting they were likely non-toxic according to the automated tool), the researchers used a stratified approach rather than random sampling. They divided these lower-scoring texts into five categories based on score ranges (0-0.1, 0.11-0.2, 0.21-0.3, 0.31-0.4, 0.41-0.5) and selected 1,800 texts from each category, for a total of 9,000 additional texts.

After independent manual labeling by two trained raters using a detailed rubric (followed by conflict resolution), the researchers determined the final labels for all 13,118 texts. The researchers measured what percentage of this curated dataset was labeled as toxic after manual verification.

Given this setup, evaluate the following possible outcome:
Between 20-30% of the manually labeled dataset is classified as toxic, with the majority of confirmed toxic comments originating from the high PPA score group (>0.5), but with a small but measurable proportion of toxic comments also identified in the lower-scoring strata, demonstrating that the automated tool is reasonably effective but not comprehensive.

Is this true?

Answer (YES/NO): NO